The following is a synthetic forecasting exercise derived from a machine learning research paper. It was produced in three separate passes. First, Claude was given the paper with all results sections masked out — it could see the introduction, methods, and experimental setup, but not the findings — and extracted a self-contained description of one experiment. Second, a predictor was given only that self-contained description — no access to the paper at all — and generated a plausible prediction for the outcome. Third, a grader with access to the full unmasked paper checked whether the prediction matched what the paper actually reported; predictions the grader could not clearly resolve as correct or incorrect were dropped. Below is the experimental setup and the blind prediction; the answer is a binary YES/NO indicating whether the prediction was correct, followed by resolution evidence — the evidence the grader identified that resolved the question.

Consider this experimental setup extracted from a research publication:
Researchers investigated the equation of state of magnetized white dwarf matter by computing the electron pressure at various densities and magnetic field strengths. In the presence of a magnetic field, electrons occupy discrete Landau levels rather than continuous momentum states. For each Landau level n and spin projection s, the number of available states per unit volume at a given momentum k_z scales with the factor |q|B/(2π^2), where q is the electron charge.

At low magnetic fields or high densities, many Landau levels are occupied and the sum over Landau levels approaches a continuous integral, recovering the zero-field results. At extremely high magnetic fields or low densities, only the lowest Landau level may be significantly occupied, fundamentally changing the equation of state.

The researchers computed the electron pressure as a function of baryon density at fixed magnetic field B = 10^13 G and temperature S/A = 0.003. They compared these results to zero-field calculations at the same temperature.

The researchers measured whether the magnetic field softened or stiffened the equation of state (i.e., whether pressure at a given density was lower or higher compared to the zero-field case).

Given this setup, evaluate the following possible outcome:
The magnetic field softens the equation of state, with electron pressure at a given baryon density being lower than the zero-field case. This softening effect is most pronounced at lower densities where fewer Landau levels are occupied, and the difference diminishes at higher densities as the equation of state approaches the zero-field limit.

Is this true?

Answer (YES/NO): NO